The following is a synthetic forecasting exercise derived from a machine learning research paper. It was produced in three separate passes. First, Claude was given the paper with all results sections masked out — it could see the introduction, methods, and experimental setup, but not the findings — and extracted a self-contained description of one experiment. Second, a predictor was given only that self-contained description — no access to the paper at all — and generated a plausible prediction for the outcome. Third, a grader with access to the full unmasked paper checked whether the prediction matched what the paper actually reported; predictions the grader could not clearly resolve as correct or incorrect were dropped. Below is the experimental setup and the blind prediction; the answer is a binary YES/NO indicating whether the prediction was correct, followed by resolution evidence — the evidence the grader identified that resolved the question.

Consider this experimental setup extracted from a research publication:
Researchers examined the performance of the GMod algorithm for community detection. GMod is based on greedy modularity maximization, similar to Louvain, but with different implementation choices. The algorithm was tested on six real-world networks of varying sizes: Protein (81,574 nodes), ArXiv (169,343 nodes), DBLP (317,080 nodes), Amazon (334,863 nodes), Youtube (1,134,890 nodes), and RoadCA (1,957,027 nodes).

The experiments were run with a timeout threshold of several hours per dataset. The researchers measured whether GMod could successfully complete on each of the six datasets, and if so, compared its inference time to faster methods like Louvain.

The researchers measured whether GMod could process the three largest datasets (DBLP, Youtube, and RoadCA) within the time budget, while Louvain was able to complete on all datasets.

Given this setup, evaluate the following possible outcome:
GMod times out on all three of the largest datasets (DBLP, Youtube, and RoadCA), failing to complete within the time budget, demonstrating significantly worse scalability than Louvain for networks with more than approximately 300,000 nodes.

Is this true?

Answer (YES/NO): NO